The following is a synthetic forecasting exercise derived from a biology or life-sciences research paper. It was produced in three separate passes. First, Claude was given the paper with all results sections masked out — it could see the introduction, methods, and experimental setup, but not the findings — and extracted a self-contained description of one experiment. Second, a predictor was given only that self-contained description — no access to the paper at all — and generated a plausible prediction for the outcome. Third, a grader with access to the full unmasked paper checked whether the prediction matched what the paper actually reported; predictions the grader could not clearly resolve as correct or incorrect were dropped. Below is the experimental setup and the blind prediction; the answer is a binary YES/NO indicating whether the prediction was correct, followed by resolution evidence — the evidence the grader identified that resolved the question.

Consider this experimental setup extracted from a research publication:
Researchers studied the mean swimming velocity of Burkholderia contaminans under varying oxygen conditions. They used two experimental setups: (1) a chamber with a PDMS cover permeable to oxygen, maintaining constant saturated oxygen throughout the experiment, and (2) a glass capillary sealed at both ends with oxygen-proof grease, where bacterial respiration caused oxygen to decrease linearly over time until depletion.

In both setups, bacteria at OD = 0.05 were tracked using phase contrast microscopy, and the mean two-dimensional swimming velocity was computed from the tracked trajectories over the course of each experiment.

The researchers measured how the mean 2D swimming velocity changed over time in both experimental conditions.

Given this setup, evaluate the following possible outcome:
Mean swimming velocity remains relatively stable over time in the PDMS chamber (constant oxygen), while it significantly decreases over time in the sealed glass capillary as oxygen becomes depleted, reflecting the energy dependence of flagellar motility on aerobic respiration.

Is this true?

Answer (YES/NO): NO